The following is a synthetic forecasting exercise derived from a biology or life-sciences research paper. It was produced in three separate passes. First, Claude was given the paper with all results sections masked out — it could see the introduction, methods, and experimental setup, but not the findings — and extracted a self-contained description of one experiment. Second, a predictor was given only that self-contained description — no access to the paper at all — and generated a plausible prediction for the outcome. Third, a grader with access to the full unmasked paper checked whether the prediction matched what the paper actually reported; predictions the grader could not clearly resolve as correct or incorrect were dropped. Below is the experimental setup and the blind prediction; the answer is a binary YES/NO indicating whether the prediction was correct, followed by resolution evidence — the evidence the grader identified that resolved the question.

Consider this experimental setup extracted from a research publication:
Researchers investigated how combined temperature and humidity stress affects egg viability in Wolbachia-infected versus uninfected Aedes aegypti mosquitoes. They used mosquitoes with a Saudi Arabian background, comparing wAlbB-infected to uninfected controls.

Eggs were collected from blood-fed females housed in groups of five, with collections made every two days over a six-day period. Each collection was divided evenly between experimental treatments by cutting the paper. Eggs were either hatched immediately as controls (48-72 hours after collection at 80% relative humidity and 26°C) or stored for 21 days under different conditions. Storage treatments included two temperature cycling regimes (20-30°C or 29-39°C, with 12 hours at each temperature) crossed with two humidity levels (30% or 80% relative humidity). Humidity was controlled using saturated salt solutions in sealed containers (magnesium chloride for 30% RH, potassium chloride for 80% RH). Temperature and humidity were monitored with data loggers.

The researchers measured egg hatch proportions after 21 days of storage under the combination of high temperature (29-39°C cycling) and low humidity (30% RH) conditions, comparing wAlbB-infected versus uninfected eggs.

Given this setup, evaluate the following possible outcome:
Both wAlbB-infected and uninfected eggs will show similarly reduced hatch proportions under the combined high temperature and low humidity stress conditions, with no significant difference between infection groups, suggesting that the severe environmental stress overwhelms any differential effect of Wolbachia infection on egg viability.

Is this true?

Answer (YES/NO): YES